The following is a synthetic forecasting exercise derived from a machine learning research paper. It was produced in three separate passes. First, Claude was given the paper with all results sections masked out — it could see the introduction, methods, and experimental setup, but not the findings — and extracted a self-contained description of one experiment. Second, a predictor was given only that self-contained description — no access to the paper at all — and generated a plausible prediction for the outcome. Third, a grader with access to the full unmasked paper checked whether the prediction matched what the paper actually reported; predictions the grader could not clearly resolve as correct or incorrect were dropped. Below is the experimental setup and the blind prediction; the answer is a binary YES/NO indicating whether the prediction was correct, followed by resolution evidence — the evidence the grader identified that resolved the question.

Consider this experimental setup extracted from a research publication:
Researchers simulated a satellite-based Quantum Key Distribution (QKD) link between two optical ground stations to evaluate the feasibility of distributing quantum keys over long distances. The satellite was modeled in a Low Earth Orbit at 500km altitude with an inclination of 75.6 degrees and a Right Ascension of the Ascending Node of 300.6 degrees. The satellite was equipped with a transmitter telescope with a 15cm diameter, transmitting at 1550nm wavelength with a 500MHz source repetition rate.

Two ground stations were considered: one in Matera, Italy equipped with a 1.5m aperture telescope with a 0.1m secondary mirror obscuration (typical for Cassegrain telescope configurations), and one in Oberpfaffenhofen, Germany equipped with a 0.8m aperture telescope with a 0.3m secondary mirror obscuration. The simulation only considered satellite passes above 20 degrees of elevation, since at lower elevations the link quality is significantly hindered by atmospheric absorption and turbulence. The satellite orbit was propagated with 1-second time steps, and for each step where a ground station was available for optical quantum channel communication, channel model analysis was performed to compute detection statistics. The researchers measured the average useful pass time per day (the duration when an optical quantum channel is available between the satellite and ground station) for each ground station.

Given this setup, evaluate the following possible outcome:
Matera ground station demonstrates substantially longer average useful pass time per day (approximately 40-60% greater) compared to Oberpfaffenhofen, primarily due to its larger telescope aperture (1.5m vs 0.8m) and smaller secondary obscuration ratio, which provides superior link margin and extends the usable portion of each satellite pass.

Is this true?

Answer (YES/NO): NO